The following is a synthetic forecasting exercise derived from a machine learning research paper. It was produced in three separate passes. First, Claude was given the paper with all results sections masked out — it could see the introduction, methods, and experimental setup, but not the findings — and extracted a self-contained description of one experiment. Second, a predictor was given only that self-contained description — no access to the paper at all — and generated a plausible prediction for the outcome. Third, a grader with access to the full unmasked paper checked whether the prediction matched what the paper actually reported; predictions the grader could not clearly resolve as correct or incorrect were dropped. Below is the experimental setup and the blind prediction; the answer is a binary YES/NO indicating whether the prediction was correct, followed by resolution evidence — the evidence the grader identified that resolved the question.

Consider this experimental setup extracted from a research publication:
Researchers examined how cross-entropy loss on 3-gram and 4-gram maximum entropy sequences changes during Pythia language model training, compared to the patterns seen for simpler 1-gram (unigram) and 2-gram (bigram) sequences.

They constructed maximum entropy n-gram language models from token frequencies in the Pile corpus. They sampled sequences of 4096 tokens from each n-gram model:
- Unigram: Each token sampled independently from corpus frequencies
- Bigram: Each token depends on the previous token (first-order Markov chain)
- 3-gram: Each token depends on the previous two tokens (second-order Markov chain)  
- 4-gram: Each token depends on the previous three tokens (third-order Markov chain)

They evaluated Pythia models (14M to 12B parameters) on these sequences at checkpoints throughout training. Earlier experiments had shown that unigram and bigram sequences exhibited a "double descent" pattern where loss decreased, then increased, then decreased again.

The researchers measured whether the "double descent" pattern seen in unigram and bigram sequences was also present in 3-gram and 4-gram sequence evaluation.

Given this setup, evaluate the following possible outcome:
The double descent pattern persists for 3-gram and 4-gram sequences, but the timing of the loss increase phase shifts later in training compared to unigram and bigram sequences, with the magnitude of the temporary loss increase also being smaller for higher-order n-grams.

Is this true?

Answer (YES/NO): NO